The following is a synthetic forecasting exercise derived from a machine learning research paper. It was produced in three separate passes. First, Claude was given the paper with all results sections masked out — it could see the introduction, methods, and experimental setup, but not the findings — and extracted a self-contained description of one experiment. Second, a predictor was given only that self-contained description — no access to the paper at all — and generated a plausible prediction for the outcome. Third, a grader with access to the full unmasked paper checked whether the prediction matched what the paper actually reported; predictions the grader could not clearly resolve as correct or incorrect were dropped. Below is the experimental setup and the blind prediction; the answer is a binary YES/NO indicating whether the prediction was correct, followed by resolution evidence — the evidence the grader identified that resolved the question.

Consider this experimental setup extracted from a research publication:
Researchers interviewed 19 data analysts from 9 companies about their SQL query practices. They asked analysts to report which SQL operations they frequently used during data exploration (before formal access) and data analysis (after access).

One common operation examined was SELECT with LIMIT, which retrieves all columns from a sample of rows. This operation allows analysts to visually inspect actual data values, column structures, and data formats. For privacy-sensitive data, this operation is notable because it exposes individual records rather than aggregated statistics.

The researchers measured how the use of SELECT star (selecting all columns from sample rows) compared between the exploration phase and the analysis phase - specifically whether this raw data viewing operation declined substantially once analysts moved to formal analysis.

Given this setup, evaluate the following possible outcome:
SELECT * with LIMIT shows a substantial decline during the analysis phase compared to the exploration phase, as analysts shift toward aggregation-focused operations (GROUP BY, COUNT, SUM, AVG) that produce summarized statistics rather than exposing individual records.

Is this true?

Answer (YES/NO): NO